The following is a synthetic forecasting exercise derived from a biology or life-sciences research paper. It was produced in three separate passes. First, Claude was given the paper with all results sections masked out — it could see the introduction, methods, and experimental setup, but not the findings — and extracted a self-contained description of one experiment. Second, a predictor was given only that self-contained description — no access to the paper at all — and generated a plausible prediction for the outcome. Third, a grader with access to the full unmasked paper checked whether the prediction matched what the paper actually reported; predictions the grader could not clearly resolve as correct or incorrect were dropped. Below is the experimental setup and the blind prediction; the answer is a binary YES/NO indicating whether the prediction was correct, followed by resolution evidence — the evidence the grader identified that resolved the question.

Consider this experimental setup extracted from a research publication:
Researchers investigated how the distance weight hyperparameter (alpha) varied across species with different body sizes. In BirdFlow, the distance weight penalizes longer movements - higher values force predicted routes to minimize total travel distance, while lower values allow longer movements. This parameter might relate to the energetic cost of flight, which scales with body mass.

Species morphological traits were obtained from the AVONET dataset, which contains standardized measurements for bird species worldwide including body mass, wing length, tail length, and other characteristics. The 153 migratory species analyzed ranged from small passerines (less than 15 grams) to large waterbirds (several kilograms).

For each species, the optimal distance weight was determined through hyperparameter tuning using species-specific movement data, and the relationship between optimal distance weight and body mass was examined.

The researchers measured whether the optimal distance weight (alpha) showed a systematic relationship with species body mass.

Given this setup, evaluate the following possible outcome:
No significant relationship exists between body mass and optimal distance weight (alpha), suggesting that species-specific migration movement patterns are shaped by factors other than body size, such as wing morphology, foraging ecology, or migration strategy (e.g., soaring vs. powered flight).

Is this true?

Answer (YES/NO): NO